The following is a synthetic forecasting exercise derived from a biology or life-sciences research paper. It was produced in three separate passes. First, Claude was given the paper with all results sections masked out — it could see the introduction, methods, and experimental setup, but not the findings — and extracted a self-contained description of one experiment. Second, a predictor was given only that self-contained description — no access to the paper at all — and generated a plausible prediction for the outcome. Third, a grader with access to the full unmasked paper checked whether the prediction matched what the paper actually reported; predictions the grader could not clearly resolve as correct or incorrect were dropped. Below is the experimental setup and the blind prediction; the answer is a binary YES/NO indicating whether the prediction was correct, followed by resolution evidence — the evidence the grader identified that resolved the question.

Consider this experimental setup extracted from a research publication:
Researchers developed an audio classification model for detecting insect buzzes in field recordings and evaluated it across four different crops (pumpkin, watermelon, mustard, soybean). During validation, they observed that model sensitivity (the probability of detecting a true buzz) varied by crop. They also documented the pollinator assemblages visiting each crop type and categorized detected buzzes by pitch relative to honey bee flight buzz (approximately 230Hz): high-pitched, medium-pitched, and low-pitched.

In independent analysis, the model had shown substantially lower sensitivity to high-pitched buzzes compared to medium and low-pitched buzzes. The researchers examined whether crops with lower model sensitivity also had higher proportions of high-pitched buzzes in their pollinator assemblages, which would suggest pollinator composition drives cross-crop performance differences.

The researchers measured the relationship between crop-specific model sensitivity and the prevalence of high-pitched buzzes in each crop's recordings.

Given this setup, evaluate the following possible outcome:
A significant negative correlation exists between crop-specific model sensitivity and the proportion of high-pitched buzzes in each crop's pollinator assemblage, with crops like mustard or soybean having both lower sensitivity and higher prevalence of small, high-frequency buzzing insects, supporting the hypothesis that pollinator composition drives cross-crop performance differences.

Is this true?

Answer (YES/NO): NO